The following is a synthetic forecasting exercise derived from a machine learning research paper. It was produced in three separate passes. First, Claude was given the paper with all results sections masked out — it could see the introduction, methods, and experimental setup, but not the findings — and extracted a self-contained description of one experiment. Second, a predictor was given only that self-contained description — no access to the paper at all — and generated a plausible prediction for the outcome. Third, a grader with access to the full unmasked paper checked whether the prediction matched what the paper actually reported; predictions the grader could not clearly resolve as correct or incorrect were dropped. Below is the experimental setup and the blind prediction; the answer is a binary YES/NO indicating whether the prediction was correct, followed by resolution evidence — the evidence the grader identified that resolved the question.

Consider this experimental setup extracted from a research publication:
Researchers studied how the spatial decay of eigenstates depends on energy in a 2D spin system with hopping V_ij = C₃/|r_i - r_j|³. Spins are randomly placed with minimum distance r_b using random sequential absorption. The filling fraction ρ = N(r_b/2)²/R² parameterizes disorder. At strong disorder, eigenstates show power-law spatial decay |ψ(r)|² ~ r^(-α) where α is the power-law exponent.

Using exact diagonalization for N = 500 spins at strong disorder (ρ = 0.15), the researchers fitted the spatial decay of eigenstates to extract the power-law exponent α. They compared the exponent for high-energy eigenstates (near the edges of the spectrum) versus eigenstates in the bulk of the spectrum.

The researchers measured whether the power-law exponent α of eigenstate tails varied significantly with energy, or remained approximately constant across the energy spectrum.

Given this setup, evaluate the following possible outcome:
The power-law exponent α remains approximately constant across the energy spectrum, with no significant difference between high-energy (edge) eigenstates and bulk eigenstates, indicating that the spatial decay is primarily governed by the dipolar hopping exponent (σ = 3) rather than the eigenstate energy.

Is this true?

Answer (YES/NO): NO